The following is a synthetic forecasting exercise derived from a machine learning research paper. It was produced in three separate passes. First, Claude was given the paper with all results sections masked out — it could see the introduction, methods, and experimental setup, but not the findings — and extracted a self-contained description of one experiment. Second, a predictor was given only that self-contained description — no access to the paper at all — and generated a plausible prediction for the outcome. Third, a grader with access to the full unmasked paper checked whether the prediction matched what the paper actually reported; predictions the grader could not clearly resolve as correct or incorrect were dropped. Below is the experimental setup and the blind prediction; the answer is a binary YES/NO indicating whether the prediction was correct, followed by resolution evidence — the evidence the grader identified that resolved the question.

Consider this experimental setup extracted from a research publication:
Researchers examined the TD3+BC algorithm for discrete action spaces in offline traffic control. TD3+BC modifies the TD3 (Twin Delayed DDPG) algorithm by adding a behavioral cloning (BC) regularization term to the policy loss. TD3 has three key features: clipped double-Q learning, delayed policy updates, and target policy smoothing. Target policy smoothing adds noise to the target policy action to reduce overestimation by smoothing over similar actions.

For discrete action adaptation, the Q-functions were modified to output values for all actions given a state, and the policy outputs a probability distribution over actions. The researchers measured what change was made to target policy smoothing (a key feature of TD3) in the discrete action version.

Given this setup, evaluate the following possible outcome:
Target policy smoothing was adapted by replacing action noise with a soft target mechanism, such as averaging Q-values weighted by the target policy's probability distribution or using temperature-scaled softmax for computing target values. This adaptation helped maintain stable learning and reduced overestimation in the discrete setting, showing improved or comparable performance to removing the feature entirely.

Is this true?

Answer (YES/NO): NO